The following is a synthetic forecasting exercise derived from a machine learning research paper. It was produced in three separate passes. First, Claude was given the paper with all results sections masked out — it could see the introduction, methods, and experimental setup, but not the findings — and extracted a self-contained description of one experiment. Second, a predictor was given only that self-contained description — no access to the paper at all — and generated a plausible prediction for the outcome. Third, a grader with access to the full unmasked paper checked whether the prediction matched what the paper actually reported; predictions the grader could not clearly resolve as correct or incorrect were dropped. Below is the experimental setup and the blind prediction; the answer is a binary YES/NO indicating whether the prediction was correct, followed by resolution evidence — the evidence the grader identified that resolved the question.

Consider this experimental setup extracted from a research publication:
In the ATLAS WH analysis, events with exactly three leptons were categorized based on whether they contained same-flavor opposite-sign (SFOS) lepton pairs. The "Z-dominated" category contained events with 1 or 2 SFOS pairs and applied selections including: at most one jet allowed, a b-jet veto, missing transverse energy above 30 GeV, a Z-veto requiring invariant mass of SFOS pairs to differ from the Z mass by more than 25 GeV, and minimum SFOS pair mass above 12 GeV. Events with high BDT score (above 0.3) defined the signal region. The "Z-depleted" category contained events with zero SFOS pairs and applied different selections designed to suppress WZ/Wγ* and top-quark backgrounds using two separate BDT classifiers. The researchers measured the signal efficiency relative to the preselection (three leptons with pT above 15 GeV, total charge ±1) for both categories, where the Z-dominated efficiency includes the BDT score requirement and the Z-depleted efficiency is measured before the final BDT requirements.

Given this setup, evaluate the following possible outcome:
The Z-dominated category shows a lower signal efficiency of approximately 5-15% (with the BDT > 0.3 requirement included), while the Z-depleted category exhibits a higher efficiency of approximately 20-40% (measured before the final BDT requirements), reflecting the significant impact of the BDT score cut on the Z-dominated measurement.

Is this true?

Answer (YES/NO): NO